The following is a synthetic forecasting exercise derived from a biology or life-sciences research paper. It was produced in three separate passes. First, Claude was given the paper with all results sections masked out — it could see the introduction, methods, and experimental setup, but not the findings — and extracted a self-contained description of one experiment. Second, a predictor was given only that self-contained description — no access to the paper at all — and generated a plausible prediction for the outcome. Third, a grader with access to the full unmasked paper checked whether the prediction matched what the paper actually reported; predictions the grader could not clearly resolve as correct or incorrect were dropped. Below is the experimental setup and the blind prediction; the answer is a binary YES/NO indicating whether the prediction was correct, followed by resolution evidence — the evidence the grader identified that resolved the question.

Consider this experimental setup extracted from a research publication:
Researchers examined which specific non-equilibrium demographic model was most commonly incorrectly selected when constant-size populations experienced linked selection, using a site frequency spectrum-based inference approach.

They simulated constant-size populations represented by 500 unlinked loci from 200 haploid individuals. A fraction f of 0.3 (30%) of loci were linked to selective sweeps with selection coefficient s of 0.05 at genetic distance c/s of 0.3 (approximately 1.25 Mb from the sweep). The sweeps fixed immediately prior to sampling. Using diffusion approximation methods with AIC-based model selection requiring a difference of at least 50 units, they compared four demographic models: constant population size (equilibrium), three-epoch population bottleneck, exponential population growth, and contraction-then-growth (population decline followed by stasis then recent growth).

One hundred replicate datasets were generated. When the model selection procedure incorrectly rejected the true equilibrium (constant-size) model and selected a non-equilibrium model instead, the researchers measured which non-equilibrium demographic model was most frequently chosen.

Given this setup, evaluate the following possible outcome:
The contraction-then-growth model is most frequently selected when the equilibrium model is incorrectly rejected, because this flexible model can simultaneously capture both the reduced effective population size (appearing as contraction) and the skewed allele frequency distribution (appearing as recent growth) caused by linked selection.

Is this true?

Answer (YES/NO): NO